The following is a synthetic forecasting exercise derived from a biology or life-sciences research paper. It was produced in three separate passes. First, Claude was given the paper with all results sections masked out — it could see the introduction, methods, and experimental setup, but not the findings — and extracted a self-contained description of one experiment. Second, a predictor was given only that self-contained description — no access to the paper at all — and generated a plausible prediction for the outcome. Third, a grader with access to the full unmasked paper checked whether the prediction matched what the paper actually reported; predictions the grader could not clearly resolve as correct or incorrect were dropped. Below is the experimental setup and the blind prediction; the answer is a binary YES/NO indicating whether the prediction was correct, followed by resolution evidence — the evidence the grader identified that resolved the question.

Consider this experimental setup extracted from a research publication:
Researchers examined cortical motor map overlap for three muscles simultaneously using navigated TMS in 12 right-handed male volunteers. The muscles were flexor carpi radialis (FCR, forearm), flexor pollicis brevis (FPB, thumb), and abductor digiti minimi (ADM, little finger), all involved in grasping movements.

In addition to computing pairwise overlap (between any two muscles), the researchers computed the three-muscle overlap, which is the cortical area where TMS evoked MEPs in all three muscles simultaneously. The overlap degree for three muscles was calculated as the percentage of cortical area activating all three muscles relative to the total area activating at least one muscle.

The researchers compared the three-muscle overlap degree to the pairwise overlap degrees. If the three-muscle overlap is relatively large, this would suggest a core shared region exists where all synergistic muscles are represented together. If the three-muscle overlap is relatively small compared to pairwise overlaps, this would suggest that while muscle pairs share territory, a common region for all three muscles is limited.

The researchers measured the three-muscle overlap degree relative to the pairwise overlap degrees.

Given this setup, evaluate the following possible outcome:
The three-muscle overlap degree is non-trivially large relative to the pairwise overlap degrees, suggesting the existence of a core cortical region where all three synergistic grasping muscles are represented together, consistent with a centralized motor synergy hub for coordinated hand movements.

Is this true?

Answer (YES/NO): NO